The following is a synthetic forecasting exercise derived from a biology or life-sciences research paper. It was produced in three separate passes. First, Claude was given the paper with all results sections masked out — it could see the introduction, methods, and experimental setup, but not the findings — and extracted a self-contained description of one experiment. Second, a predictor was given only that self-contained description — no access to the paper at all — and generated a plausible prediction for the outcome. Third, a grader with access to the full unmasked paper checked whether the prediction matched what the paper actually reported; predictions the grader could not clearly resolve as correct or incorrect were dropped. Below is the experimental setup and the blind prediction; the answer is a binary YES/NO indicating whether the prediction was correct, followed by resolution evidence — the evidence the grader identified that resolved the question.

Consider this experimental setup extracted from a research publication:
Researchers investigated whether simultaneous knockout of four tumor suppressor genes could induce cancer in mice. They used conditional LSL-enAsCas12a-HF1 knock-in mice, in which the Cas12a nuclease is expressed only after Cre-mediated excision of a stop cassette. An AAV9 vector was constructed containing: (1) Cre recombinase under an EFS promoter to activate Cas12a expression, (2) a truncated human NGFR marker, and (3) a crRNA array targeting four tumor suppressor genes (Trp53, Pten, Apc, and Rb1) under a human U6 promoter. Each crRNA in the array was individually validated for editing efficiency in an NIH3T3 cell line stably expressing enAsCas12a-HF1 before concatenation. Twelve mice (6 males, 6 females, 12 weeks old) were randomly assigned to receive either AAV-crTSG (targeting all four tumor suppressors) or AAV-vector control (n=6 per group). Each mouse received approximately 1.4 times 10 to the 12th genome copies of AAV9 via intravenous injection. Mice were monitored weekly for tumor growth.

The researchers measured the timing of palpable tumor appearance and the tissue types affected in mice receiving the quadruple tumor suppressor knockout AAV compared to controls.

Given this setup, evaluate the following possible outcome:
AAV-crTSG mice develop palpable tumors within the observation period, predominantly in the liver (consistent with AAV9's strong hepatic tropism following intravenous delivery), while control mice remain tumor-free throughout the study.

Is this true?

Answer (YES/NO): NO